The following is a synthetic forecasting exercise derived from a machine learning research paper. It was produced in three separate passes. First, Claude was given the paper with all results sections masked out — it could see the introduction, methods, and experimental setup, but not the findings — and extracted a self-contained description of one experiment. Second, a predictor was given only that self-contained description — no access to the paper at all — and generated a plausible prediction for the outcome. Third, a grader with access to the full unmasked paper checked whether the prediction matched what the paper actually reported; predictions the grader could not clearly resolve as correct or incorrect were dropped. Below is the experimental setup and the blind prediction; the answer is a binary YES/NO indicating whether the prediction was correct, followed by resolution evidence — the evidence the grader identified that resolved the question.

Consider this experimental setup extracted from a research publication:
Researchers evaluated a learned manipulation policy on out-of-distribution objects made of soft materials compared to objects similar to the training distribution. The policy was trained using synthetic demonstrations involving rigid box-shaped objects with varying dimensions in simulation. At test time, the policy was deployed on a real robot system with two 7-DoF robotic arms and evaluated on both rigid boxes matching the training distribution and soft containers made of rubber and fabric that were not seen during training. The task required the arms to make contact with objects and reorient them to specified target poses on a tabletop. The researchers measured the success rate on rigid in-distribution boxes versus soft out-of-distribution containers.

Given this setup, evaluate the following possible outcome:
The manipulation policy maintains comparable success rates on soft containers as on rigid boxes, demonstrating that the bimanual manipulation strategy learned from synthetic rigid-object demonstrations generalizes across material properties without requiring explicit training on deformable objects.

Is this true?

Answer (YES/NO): YES